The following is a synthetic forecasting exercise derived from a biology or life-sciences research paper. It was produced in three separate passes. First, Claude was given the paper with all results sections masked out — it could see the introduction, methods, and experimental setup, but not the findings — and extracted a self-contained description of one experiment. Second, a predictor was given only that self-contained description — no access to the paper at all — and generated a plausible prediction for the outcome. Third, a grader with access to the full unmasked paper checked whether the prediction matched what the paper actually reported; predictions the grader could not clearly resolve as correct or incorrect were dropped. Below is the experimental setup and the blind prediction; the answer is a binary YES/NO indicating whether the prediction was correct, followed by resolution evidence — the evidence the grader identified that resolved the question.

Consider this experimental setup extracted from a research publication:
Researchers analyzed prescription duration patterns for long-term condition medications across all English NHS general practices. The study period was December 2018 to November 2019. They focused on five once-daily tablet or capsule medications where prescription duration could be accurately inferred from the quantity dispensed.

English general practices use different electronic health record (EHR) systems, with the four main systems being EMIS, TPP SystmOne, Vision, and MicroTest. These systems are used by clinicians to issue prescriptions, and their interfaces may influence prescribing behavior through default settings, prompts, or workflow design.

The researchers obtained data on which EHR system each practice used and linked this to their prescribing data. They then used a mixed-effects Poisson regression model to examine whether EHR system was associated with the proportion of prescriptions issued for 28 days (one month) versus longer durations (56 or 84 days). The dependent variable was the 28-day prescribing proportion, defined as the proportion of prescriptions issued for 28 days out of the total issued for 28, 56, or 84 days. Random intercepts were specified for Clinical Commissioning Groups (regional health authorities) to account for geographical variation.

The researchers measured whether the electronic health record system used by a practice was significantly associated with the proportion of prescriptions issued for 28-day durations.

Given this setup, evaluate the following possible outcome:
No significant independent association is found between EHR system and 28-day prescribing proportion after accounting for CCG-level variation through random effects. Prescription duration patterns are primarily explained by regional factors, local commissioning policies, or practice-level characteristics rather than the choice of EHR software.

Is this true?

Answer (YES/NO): NO